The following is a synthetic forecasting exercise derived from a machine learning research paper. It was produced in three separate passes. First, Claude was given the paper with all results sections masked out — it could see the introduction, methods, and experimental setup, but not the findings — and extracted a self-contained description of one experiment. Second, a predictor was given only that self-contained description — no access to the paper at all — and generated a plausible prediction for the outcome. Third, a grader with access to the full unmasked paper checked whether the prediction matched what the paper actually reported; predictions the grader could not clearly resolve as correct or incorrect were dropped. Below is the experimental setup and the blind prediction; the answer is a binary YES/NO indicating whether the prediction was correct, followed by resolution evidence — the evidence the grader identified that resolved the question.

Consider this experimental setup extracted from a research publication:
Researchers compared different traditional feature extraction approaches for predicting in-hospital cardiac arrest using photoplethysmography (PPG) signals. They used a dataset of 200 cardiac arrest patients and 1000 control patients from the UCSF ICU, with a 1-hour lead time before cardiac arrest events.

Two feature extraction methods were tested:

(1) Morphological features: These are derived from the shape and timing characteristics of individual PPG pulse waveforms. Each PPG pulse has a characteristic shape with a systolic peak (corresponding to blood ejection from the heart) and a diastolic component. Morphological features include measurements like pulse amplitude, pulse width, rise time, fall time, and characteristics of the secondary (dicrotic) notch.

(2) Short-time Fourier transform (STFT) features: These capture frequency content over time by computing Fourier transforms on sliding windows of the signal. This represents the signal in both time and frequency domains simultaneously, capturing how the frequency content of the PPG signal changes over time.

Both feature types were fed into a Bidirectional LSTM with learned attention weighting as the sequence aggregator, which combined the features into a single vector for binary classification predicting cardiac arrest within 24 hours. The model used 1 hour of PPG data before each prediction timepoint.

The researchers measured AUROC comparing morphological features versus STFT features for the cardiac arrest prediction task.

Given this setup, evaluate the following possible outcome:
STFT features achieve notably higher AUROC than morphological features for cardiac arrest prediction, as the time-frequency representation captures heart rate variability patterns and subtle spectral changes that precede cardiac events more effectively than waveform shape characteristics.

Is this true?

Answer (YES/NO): YES